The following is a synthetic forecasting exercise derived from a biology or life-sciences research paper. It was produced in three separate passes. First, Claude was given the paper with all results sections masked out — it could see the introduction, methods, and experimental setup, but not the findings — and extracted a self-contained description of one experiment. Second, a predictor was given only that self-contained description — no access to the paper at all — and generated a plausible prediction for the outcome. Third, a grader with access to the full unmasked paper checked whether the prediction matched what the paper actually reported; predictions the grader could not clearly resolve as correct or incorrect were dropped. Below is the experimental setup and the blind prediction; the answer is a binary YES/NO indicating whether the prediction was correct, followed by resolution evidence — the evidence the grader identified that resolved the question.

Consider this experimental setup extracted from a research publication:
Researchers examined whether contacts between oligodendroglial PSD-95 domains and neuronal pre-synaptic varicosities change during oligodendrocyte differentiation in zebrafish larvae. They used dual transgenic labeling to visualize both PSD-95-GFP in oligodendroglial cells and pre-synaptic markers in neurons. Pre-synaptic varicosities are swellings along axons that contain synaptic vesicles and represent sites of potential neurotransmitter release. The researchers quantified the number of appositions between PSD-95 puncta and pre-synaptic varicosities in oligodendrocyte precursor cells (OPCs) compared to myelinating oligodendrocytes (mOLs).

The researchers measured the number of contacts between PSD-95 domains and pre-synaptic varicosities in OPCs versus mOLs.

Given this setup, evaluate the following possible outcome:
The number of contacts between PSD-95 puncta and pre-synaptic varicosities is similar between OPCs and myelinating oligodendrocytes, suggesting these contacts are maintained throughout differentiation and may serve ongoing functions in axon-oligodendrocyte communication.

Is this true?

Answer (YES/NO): NO